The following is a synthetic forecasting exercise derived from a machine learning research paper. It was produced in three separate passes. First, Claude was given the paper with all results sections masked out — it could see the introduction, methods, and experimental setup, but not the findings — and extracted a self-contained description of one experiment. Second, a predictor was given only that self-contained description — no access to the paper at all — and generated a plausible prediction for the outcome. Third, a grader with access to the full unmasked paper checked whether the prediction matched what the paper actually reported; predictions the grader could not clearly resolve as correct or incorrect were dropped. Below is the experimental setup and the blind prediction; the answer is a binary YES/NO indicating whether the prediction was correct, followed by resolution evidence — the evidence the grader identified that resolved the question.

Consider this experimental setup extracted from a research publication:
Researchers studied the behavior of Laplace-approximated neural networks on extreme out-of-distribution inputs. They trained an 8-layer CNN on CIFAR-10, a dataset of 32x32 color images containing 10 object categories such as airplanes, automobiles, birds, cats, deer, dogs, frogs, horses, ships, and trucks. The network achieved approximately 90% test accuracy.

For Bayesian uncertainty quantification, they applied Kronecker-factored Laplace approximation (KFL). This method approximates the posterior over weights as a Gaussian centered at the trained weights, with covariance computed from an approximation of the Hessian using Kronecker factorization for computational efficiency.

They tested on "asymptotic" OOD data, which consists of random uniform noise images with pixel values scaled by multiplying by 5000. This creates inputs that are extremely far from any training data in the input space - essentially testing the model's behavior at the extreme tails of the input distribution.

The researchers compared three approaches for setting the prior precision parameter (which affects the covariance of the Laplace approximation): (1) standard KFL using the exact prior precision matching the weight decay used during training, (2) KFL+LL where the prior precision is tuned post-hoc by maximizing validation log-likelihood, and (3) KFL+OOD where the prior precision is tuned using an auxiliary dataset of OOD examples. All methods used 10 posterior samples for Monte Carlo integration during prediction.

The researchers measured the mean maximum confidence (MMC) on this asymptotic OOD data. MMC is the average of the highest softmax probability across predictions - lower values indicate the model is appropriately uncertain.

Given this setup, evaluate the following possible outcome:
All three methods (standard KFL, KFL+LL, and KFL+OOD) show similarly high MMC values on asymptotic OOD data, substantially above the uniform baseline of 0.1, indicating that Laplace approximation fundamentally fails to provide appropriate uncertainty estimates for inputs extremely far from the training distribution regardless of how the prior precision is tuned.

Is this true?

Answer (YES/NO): NO